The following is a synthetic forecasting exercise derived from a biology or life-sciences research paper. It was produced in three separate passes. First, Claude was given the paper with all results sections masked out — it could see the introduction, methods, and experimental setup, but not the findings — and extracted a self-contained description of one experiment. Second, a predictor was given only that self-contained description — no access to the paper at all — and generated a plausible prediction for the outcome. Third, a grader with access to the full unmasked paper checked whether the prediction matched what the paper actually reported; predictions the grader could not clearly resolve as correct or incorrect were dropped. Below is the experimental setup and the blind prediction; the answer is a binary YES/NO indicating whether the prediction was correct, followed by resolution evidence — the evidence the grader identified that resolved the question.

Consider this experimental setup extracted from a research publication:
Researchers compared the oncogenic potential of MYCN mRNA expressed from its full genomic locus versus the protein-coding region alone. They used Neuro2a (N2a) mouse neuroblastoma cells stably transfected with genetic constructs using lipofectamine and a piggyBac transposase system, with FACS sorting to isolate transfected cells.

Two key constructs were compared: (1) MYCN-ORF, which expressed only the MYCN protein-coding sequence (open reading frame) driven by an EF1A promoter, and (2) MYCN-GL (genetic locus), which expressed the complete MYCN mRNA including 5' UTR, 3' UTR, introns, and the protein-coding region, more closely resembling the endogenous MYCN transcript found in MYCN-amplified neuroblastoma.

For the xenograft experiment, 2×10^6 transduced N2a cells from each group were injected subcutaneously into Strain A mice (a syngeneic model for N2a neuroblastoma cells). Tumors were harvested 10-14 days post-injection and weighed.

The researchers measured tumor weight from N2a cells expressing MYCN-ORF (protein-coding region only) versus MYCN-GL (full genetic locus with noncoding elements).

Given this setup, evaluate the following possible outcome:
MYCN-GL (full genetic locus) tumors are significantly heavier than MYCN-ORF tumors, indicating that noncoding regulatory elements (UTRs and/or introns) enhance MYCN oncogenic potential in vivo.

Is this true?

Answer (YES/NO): YES